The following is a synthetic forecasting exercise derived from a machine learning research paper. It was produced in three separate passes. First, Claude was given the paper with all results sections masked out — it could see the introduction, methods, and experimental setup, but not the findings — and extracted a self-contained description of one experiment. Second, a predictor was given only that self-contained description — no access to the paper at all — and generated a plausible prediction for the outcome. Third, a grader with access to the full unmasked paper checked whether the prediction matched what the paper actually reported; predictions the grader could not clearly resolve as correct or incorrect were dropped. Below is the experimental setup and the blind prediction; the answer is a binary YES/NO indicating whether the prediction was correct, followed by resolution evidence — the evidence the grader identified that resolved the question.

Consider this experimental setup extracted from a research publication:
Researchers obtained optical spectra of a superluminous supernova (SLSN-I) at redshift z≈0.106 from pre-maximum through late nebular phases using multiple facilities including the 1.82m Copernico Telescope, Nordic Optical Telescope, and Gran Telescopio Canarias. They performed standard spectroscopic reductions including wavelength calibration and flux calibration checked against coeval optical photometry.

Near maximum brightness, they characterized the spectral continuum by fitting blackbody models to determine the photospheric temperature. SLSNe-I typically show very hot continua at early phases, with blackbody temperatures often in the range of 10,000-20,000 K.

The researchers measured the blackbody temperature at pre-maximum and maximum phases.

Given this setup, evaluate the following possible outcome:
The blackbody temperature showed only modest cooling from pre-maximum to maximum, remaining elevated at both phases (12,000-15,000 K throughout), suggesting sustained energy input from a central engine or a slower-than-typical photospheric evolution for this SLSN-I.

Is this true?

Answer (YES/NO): NO